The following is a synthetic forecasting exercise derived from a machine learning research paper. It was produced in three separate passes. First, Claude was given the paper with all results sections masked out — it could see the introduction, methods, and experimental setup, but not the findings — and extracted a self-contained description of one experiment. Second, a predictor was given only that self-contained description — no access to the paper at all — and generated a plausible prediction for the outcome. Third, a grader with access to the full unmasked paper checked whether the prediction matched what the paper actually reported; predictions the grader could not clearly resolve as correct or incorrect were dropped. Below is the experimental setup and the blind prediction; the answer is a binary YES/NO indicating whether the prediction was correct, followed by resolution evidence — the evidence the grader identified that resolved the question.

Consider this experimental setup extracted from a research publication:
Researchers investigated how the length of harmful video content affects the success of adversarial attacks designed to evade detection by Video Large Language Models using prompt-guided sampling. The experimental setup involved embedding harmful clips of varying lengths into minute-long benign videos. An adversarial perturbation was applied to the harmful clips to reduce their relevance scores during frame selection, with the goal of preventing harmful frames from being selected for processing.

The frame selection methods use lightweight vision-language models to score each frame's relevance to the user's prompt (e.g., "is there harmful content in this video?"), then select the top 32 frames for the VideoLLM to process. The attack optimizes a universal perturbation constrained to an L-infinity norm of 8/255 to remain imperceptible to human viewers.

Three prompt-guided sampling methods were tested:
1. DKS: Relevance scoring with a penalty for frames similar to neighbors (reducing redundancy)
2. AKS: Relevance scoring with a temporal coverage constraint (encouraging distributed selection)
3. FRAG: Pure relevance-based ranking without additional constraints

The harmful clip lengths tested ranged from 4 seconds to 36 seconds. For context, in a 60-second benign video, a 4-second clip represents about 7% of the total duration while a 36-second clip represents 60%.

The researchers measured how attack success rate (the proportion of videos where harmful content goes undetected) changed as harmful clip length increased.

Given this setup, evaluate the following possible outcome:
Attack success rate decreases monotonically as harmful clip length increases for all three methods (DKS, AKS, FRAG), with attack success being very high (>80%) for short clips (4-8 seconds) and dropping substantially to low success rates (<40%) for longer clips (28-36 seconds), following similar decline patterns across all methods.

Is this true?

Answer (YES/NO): NO